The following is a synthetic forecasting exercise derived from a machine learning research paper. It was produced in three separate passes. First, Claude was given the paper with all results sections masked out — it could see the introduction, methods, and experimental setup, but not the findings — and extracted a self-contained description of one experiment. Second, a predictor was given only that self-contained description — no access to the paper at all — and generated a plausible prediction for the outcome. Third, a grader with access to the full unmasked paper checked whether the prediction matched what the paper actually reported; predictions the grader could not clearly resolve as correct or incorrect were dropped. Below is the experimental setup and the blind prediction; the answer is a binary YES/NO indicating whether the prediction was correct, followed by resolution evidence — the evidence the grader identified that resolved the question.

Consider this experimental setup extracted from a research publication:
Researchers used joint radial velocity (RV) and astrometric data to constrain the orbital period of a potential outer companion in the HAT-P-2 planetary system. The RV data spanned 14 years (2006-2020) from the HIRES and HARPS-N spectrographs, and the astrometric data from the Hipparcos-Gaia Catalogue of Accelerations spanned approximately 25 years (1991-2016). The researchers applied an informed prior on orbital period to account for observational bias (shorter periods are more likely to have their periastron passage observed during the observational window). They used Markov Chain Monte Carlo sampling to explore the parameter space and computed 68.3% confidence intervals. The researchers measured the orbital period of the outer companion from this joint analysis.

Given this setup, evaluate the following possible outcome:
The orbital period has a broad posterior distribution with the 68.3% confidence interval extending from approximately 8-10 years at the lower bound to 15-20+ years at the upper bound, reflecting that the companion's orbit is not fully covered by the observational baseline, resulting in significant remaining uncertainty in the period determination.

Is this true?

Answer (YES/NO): NO